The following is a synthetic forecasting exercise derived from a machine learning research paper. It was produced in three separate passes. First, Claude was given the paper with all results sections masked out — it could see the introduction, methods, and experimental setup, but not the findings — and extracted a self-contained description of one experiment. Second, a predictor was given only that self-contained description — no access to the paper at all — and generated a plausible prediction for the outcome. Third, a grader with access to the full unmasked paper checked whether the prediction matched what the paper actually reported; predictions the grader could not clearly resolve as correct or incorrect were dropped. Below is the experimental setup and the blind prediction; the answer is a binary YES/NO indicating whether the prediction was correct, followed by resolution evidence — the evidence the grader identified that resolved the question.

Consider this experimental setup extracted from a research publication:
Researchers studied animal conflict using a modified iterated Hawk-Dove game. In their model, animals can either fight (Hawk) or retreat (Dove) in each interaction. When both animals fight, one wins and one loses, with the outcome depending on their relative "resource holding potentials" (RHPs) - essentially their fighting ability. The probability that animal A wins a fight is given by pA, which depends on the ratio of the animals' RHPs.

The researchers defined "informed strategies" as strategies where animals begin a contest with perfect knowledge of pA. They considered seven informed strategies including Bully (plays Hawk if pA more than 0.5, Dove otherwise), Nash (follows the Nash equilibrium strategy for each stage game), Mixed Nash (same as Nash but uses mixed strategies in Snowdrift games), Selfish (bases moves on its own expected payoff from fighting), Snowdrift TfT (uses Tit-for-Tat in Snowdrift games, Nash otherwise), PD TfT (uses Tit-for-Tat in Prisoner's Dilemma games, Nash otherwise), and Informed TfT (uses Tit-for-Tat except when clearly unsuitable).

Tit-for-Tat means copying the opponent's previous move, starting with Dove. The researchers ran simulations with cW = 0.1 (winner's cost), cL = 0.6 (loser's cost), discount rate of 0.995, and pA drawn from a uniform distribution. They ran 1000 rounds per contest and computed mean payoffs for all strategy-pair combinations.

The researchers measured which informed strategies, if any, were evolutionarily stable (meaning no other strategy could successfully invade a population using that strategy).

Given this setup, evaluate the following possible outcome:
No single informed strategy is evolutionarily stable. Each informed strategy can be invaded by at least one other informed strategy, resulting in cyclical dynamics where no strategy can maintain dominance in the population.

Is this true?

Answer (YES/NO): NO